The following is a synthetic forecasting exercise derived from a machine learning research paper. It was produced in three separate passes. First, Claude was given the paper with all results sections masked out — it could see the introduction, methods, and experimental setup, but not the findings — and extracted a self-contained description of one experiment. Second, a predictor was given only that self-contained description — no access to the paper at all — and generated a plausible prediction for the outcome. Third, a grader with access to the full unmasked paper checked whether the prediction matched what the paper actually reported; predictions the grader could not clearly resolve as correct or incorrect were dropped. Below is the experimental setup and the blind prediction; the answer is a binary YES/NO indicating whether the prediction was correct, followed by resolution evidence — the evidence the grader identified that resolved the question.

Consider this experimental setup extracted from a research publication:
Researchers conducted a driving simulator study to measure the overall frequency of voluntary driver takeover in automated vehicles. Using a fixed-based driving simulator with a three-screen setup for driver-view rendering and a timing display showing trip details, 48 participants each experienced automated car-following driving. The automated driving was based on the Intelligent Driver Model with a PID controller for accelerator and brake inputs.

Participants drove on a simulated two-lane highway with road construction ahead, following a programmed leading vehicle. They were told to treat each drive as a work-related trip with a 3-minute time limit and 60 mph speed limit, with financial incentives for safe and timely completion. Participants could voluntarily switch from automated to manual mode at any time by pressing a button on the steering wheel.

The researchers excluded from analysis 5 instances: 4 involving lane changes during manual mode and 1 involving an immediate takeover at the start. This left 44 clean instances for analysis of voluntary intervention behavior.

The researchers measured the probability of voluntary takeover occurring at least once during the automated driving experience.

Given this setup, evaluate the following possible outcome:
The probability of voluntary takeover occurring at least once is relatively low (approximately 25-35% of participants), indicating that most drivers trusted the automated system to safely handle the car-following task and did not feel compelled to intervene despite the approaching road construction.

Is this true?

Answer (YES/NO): NO